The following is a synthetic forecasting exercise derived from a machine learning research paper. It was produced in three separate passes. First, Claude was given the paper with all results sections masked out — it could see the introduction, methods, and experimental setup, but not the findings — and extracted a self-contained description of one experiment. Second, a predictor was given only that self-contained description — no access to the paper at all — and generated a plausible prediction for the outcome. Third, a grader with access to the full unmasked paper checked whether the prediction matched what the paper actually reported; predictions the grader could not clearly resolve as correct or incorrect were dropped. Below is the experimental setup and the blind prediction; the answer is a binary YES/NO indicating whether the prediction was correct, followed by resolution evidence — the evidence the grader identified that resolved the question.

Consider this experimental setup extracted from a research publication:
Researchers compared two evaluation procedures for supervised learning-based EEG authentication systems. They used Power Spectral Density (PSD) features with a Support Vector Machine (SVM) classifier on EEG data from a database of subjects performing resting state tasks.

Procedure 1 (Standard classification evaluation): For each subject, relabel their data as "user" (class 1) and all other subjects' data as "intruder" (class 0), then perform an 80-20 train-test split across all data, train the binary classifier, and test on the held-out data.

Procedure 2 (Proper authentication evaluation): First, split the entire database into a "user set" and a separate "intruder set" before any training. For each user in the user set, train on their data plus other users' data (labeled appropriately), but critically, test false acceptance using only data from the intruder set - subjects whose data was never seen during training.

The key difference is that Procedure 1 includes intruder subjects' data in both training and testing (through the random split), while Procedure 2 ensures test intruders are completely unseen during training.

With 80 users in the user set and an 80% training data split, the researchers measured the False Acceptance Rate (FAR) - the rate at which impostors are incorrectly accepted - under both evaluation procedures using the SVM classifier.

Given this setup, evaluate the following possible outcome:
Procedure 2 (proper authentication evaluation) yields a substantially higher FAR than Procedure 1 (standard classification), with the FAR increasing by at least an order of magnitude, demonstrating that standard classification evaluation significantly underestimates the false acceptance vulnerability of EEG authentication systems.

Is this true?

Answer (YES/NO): NO